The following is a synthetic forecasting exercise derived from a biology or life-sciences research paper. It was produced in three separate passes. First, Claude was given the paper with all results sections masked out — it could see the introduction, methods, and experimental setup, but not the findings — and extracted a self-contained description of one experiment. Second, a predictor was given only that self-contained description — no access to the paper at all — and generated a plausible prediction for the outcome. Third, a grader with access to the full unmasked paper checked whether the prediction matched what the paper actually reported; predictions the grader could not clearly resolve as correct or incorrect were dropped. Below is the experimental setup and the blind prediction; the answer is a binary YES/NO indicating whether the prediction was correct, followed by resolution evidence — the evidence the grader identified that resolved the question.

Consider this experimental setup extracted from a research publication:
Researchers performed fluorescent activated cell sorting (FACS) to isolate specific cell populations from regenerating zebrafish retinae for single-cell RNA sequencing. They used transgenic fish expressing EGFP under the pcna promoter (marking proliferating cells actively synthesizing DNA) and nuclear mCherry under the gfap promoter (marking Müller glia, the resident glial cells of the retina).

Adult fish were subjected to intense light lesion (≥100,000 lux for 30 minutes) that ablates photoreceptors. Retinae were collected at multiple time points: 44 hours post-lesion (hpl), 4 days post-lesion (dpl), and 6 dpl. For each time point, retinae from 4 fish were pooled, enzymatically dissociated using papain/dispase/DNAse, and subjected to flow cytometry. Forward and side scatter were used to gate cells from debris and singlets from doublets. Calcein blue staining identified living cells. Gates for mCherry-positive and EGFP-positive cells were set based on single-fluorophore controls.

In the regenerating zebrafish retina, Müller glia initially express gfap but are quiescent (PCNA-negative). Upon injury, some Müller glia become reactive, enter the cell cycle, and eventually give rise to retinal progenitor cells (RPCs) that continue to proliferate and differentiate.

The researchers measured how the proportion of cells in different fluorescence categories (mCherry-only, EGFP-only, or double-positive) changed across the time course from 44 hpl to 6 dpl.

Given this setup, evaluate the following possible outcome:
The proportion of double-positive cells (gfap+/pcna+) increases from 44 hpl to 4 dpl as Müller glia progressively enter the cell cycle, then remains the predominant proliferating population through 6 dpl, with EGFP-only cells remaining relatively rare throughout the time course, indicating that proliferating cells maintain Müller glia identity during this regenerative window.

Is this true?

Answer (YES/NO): NO